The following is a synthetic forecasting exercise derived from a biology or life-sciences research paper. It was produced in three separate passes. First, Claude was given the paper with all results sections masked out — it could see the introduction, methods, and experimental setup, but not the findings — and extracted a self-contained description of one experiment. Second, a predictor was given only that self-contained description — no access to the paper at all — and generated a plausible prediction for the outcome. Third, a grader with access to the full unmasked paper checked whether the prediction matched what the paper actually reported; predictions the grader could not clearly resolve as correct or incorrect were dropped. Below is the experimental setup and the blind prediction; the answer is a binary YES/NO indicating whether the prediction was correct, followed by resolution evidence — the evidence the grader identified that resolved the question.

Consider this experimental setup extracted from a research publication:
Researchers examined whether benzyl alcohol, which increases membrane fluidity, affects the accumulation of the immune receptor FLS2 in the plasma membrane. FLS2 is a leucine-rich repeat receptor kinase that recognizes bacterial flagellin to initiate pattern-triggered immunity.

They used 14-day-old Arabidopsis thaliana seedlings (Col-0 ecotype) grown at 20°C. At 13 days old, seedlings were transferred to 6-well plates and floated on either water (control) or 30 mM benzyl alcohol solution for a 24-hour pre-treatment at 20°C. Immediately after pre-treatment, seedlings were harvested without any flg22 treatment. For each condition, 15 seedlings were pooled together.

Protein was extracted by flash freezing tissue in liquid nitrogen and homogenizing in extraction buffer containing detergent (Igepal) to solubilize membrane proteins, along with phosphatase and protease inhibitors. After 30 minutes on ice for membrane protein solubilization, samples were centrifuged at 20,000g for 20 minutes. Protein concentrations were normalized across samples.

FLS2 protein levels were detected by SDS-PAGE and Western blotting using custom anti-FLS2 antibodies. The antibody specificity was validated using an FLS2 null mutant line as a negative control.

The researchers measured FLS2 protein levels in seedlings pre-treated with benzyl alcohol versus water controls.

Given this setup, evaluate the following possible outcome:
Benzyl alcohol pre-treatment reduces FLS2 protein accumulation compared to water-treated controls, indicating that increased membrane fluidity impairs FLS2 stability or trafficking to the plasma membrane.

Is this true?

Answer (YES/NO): YES